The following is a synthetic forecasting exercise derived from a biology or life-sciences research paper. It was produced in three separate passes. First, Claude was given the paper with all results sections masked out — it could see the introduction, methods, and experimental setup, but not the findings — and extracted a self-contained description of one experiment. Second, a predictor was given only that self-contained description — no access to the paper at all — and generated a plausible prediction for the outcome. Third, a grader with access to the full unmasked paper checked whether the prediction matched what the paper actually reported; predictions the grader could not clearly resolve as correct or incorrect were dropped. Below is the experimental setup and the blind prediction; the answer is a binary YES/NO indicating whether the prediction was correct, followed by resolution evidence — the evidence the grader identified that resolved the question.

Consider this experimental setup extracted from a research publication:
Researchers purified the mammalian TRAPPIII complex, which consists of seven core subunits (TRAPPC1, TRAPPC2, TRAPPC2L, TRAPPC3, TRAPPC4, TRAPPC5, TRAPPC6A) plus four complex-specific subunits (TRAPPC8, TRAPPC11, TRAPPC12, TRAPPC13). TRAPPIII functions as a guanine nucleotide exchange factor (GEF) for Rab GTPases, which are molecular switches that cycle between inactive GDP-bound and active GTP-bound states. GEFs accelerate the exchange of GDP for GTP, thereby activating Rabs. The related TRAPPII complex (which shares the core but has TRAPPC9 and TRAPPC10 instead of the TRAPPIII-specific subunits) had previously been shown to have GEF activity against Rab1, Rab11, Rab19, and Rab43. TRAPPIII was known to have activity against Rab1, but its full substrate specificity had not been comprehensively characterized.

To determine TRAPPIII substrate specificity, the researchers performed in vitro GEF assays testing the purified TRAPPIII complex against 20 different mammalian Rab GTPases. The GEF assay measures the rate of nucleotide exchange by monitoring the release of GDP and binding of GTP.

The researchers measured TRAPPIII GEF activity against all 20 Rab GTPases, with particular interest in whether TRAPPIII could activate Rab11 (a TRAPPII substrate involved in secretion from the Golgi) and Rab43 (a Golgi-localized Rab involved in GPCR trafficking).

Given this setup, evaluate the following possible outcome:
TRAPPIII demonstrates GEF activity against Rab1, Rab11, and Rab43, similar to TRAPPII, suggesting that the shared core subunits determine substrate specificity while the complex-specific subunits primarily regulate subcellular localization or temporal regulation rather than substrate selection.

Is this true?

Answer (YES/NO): NO